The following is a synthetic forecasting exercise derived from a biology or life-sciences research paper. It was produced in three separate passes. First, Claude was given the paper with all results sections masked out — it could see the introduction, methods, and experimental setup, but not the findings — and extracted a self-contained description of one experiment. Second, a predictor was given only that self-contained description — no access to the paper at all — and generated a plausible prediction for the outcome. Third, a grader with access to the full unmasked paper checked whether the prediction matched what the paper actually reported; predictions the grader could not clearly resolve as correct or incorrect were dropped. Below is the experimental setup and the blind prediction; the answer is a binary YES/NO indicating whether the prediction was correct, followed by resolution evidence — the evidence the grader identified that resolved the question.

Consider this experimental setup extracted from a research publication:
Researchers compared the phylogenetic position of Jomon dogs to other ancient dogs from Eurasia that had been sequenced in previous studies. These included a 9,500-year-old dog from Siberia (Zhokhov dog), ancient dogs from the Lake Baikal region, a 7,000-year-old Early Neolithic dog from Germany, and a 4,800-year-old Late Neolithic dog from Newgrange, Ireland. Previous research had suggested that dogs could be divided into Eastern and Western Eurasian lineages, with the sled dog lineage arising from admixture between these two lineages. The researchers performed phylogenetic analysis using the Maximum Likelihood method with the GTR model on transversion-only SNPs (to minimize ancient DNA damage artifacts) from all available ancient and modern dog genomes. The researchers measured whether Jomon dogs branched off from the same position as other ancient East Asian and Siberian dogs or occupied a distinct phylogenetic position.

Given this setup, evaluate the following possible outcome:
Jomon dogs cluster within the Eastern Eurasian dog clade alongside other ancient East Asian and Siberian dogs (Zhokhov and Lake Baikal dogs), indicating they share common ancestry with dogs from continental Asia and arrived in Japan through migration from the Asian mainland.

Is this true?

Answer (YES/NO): NO